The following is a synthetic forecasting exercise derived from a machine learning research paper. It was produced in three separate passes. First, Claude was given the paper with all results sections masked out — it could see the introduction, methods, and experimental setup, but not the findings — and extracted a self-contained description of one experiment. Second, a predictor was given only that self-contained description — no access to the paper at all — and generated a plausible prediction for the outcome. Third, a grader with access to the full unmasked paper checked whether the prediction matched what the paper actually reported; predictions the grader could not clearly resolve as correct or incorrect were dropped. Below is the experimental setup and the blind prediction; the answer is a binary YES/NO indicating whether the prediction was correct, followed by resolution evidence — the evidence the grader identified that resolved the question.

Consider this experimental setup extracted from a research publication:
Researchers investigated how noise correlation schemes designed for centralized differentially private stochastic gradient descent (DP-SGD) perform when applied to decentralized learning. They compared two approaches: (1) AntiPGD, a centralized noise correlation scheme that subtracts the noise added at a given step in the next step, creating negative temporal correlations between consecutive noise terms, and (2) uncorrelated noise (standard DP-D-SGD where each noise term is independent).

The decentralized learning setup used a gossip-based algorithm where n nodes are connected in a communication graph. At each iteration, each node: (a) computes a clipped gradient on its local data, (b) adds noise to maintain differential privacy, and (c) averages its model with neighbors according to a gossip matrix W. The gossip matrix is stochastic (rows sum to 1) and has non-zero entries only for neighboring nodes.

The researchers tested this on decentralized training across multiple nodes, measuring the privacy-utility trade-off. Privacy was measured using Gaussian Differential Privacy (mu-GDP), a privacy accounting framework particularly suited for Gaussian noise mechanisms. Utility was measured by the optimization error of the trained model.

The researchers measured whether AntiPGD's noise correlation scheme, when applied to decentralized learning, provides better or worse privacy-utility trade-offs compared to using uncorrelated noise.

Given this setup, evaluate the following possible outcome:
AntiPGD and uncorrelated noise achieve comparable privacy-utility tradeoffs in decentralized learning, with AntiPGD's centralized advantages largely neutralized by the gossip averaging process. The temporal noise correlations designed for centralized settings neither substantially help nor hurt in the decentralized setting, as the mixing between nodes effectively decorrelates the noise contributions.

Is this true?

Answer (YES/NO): NO